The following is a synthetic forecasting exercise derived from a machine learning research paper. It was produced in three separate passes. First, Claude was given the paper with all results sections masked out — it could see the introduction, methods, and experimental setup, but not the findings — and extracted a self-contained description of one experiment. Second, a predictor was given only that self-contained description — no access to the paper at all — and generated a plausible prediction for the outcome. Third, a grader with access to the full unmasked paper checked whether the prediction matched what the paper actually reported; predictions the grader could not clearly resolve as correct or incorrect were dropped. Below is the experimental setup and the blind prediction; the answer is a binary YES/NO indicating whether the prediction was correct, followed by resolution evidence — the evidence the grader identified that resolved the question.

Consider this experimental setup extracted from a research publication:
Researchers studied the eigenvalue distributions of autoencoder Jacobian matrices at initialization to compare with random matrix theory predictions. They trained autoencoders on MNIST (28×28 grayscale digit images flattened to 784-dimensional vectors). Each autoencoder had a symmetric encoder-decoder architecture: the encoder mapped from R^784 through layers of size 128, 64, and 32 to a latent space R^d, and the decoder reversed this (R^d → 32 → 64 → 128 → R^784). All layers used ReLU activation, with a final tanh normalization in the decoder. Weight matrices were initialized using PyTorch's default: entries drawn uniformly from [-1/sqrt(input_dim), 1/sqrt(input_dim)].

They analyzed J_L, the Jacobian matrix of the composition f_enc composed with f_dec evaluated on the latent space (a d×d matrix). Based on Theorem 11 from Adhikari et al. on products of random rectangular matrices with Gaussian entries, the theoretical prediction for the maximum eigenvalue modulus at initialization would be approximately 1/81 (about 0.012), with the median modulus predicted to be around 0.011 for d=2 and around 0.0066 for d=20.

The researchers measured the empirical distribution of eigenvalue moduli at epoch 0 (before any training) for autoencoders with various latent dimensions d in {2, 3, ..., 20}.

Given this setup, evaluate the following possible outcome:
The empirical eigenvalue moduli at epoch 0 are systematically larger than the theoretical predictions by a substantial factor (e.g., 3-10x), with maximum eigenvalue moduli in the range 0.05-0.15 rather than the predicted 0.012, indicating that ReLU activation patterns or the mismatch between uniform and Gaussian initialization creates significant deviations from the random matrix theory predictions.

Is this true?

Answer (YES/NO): NO